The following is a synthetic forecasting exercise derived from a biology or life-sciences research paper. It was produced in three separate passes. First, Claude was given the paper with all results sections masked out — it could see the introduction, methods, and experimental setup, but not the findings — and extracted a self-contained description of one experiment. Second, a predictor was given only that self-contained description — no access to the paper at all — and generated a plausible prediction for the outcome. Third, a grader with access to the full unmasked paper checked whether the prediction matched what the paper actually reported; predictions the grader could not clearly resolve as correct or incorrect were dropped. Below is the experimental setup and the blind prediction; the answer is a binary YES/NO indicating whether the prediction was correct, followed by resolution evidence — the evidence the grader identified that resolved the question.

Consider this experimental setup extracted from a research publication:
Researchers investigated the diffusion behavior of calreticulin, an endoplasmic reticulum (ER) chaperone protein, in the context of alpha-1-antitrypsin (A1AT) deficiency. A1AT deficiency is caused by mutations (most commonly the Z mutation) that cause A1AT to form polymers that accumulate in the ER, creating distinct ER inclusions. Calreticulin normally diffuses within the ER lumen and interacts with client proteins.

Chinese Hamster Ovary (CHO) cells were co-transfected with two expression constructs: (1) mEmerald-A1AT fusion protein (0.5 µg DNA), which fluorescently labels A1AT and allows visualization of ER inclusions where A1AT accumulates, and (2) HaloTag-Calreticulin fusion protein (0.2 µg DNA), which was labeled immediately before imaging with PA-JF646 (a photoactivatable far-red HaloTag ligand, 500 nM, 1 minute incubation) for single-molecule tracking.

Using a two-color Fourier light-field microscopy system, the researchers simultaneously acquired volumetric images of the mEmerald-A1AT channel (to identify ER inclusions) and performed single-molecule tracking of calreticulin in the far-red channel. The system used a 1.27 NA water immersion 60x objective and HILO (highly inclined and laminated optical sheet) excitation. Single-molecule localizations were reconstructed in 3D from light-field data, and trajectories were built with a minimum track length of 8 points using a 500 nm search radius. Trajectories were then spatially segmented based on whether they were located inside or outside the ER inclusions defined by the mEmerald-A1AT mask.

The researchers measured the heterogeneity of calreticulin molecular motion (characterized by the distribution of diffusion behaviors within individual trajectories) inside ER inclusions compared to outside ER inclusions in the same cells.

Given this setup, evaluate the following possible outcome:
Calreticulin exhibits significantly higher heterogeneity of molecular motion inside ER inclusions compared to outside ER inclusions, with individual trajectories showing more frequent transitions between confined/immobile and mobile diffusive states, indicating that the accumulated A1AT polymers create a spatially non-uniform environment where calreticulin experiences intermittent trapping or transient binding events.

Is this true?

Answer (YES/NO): NO